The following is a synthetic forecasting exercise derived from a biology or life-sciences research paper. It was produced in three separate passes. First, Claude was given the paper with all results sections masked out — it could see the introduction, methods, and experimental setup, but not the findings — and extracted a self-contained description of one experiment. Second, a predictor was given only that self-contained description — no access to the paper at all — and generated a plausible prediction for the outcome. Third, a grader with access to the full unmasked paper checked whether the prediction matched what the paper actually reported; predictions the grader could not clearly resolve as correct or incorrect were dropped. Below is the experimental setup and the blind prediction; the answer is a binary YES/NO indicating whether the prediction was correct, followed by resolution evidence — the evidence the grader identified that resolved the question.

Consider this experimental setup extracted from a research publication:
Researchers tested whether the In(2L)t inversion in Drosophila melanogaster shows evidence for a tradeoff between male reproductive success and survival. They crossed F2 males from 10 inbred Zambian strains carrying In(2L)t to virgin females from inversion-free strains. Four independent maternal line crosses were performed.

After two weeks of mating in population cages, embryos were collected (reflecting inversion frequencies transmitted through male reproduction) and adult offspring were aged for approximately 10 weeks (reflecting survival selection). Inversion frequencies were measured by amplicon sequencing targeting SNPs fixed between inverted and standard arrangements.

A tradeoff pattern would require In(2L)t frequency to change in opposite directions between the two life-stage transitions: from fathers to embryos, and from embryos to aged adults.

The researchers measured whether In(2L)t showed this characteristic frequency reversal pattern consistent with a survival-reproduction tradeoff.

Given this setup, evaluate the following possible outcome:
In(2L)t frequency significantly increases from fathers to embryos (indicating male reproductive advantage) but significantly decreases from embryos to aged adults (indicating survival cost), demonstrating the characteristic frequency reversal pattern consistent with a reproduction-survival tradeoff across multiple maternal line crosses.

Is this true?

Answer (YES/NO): NO